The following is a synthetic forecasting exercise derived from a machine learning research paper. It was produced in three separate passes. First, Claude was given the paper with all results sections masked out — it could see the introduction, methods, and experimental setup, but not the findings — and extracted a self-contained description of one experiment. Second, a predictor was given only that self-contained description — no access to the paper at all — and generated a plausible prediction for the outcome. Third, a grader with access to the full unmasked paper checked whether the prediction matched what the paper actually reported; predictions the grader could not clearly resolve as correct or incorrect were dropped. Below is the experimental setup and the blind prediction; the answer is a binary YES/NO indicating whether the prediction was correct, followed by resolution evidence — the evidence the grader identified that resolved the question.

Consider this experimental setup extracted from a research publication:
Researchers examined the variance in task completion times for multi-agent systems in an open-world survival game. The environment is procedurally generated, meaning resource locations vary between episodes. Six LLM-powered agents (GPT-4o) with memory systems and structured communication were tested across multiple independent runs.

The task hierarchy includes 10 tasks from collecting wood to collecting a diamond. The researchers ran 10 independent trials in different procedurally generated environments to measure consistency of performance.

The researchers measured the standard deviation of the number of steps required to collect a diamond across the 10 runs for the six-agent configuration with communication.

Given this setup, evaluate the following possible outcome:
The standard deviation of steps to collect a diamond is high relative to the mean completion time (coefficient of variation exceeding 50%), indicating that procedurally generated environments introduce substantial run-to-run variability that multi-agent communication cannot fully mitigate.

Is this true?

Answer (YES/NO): NO